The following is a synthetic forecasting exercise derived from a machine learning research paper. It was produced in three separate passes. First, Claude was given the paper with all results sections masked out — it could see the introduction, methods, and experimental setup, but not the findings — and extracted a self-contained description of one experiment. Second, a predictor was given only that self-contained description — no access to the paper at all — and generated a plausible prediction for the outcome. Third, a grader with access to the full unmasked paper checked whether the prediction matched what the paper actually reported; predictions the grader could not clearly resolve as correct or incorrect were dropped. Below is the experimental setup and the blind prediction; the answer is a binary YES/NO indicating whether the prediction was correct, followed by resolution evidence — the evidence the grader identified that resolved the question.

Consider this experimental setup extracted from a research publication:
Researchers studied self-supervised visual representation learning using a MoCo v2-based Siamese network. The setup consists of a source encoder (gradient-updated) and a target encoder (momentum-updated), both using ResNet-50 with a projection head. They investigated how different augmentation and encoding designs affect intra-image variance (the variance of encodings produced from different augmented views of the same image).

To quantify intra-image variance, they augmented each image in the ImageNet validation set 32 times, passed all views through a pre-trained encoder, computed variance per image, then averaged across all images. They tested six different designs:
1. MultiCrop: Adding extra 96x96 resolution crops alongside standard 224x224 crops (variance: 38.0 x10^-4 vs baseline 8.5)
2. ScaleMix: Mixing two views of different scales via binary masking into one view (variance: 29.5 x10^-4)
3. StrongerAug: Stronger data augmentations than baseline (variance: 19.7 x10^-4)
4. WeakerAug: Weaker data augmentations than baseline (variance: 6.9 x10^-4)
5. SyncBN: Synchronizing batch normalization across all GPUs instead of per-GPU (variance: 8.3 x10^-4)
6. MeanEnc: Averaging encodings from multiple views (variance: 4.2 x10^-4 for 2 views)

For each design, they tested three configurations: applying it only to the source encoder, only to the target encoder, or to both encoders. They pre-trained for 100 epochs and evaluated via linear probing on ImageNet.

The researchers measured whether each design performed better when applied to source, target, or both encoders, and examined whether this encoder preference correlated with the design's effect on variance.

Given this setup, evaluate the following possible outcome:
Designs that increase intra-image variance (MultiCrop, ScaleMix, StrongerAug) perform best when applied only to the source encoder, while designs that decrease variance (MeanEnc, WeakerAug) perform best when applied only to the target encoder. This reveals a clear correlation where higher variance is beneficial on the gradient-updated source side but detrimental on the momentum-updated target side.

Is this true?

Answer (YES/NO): YES